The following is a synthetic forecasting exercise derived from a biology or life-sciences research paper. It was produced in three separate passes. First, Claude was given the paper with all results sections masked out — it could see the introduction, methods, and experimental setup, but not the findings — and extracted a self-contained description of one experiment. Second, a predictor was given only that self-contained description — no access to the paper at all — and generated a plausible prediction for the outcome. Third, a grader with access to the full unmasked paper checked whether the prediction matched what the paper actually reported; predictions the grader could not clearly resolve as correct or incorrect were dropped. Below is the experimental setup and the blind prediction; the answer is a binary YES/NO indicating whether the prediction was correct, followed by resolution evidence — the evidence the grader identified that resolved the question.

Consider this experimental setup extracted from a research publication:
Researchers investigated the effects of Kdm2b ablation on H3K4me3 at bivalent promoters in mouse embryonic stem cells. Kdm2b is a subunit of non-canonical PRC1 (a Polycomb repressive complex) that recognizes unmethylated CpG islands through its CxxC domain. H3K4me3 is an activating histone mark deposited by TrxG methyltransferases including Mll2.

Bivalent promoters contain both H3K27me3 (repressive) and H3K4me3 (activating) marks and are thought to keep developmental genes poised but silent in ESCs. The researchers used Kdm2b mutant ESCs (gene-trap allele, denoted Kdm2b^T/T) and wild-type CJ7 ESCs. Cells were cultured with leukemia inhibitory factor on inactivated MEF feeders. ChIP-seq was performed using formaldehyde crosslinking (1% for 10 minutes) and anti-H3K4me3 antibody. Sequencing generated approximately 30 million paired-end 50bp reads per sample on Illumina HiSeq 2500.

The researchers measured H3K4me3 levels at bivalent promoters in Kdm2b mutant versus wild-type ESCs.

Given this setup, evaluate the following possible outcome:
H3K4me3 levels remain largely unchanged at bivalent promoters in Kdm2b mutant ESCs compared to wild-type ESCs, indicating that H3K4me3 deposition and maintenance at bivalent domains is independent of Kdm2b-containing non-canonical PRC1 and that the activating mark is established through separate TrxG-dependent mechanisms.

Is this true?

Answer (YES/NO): NO